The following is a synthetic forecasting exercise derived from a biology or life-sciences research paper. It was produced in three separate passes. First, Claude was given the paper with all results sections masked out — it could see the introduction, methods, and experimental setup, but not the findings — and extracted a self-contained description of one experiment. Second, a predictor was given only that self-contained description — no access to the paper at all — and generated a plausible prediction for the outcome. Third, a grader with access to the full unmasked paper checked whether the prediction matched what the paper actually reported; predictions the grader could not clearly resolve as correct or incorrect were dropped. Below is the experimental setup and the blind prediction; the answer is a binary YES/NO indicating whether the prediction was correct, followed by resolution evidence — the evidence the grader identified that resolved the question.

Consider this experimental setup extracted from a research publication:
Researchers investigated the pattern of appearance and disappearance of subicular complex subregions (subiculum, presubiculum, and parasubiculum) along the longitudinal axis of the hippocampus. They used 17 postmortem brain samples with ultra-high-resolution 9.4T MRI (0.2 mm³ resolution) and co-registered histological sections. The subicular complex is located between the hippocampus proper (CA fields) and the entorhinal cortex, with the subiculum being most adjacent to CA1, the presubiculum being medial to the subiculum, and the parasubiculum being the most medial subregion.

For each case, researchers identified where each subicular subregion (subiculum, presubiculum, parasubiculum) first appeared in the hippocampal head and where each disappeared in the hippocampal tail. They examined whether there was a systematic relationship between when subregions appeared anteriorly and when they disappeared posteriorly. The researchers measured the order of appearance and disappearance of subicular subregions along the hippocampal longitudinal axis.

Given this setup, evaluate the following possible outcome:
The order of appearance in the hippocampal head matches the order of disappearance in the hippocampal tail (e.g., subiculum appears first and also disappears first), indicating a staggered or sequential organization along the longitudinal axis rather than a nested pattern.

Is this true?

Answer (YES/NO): NO